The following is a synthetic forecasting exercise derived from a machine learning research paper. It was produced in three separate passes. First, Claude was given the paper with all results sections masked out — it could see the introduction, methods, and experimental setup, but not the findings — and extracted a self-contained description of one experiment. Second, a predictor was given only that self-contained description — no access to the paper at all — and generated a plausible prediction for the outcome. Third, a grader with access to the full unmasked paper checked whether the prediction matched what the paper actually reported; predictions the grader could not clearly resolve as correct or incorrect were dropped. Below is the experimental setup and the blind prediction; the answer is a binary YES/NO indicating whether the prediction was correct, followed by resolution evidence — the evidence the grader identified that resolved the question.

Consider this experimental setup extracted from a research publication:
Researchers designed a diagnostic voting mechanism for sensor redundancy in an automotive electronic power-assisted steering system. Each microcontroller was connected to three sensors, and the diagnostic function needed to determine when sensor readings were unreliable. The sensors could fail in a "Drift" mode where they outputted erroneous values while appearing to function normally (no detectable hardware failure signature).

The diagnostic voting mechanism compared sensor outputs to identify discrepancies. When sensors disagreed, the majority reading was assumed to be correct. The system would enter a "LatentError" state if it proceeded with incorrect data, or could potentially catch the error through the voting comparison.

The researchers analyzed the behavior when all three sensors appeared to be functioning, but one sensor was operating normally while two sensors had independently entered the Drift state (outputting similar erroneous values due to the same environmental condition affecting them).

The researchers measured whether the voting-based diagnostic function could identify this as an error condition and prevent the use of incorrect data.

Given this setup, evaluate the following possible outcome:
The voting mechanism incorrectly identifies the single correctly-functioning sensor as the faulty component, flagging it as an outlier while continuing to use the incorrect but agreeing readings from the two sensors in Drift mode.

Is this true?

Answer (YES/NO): NO